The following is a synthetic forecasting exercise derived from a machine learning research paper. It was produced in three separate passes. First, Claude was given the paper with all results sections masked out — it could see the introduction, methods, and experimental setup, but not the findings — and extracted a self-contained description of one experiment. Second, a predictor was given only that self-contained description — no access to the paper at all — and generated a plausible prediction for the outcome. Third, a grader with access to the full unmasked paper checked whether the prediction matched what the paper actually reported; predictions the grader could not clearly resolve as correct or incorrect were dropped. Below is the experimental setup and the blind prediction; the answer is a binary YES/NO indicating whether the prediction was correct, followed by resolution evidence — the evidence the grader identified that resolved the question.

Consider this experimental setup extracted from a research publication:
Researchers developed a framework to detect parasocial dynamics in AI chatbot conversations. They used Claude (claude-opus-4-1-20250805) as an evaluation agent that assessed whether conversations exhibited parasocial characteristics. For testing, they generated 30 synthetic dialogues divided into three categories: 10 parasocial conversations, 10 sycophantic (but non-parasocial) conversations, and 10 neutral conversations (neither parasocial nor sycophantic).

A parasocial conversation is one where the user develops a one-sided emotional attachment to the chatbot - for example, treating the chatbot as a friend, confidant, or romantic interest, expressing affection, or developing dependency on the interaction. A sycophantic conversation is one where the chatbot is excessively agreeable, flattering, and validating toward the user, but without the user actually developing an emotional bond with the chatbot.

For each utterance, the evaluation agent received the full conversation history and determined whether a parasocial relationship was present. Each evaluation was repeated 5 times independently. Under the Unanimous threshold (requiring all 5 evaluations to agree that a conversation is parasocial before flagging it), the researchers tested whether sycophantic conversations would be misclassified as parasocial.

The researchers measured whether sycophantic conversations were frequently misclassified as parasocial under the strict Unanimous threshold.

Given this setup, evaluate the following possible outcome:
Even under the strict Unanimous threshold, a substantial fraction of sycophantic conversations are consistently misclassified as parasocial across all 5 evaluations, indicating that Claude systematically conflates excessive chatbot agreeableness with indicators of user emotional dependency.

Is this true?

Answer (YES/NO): NO